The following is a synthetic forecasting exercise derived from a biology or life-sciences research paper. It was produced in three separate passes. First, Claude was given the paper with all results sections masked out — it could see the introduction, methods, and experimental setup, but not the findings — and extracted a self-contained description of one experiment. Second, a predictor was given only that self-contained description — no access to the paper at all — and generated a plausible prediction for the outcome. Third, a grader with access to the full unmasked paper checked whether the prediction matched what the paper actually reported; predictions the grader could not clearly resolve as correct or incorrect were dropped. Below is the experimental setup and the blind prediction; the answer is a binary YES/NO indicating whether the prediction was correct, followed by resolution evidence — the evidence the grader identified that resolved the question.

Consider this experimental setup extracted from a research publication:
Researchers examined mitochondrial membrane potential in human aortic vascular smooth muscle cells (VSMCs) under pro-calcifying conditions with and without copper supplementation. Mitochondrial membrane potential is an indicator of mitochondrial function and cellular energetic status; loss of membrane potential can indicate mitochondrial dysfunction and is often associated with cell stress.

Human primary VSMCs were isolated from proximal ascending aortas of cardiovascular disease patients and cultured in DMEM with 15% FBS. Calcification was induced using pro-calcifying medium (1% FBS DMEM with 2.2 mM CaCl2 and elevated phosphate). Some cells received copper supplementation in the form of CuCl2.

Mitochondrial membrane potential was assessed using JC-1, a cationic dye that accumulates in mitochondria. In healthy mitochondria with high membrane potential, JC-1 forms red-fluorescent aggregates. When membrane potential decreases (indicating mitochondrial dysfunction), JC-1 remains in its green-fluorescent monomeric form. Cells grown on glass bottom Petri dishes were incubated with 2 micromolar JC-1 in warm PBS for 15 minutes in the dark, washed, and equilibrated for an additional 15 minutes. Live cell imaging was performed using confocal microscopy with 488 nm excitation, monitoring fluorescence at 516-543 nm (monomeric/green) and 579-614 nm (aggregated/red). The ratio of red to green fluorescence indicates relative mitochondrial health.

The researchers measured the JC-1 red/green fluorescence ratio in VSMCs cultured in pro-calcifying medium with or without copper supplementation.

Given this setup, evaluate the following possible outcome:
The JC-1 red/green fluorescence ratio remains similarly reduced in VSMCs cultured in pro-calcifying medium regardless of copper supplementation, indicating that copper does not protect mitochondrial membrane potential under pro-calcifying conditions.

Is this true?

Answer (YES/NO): NO